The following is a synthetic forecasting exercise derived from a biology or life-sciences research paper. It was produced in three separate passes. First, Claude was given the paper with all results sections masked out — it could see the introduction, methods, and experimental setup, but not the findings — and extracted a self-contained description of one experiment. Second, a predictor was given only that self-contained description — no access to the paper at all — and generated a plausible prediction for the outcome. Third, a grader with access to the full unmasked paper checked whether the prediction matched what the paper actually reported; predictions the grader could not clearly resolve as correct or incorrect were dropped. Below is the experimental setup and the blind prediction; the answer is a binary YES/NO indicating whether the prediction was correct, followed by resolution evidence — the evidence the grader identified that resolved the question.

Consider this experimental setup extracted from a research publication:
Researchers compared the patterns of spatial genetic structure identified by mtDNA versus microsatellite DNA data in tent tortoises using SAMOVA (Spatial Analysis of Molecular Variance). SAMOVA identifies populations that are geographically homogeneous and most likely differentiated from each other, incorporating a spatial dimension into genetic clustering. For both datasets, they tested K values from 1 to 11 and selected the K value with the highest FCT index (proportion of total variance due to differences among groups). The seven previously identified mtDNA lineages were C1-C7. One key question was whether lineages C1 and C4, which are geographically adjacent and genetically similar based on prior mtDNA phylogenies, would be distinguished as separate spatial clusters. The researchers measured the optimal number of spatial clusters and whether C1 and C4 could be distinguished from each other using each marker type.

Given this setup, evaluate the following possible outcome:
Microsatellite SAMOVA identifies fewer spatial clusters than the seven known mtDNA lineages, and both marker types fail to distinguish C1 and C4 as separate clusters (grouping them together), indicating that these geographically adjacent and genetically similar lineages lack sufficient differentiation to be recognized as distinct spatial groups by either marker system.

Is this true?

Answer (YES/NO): YES